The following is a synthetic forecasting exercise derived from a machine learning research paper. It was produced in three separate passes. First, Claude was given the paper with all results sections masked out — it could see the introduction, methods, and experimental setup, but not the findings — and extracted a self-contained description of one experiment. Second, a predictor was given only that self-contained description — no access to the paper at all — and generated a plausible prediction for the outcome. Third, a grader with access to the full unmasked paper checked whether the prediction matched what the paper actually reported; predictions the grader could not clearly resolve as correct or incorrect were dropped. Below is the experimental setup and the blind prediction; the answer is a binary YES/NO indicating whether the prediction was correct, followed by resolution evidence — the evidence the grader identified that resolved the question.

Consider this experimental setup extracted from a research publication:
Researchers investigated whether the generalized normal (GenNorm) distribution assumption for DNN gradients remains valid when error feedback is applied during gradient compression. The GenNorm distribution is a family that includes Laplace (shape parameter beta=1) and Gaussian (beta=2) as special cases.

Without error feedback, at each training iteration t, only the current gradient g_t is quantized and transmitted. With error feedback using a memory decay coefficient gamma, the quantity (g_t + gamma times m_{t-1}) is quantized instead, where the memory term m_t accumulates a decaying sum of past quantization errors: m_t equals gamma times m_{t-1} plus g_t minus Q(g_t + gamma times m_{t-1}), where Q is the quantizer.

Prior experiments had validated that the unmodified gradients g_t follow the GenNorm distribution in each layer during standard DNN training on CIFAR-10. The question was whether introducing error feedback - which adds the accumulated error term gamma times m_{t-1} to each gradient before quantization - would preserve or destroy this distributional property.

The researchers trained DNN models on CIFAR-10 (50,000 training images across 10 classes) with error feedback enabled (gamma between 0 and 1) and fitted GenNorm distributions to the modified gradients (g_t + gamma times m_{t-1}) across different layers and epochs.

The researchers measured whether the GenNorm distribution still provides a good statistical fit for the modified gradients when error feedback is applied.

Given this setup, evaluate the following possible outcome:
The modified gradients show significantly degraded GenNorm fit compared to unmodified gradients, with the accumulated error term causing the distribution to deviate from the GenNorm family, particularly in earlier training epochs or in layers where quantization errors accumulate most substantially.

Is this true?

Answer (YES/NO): NO